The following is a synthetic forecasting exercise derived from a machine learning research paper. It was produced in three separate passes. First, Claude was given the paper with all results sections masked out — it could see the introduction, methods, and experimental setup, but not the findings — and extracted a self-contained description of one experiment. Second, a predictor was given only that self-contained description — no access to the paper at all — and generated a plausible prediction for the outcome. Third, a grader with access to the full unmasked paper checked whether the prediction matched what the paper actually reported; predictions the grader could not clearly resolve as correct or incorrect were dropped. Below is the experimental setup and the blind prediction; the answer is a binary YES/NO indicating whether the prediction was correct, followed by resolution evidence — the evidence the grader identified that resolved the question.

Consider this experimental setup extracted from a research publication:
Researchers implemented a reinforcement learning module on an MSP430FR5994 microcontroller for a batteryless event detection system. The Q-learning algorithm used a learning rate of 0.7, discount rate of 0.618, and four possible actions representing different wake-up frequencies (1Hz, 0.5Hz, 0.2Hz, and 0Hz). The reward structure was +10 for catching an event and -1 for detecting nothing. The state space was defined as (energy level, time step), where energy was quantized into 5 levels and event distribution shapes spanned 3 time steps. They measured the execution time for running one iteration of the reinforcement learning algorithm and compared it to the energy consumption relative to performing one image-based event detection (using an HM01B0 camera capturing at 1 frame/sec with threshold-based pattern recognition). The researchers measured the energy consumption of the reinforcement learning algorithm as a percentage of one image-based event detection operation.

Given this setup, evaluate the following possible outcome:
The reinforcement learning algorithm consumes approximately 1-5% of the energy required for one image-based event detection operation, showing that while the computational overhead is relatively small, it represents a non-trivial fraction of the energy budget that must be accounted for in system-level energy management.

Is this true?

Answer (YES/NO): NO